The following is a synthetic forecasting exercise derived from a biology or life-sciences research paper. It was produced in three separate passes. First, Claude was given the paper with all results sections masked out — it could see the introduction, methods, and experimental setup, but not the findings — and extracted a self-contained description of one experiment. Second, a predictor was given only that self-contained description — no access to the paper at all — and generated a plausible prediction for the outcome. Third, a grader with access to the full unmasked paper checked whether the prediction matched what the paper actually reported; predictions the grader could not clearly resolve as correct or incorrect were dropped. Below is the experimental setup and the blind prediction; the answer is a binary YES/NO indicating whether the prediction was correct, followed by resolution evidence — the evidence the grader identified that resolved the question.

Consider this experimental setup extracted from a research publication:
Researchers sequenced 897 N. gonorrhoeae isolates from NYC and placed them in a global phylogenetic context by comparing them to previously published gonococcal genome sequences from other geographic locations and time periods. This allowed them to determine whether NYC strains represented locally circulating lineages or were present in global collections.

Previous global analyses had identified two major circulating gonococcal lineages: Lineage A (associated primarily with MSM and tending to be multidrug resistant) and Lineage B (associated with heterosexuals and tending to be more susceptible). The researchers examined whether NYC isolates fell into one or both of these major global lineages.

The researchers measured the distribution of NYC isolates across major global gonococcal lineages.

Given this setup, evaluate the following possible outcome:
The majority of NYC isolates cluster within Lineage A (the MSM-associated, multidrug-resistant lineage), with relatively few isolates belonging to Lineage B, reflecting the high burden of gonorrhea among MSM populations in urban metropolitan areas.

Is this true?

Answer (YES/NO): NO